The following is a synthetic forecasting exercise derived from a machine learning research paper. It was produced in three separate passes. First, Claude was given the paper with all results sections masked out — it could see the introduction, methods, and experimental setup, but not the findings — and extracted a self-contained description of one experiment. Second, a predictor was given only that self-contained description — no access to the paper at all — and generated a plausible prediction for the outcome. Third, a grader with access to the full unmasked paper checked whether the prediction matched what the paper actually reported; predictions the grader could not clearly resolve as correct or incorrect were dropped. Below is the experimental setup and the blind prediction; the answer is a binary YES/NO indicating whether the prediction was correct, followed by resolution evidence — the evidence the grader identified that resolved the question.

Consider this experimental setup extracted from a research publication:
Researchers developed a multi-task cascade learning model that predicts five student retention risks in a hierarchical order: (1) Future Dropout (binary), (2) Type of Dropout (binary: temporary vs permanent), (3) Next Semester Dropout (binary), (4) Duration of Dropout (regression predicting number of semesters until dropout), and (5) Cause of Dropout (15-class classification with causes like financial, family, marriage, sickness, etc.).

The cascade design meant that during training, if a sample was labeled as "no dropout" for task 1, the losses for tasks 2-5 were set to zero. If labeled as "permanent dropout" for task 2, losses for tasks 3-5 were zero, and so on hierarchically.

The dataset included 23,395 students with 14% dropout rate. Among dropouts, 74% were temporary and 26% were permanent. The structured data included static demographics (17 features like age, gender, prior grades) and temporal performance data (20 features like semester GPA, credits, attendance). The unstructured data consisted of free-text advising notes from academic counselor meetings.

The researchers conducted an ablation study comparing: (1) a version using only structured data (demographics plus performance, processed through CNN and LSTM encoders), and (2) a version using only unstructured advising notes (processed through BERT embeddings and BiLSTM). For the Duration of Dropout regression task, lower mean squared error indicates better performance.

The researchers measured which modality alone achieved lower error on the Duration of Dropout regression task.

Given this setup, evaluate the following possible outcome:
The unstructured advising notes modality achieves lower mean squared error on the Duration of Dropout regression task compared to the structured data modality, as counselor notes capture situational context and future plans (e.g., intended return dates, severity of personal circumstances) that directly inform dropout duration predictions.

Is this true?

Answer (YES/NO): YES